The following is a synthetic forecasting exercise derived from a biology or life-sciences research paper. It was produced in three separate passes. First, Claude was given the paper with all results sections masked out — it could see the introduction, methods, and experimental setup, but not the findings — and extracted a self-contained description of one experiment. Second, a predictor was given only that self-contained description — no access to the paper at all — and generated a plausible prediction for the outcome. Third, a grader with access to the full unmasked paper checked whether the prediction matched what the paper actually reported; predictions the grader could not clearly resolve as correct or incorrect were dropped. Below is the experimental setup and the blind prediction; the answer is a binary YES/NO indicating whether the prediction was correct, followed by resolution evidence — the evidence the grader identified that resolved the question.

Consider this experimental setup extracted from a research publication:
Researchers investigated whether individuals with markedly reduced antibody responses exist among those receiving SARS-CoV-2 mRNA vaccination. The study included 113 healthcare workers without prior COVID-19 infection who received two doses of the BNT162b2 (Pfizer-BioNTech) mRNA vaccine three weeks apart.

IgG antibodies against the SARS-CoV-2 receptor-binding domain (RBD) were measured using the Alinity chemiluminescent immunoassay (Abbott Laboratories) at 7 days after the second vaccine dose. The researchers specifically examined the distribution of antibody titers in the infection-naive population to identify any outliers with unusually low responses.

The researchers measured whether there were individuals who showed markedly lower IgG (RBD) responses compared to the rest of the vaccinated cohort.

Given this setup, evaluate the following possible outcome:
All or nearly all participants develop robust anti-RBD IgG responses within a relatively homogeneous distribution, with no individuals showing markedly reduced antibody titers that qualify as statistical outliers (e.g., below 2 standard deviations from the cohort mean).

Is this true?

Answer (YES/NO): NO